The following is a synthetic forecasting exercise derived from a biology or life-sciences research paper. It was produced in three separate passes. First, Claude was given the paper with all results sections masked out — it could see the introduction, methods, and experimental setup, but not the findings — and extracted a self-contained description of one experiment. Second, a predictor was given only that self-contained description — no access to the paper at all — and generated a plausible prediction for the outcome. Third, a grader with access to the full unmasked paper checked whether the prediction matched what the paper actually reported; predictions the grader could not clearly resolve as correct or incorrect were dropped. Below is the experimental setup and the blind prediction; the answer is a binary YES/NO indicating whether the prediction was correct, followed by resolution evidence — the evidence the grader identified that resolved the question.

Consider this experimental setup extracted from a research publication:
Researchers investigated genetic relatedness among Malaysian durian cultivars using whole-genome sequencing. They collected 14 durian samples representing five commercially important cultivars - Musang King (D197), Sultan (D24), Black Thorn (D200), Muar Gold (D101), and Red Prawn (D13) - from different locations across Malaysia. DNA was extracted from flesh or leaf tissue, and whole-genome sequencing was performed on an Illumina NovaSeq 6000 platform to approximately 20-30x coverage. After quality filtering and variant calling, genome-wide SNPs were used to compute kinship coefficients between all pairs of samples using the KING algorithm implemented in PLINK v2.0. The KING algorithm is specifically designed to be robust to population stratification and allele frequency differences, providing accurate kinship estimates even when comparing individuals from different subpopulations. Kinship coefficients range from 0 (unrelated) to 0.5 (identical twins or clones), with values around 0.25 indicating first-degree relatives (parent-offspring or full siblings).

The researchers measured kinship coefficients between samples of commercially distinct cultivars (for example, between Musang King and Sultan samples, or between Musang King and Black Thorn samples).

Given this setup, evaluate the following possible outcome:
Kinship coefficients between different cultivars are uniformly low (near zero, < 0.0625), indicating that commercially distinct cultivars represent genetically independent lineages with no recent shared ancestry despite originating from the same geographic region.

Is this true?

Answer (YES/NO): NO